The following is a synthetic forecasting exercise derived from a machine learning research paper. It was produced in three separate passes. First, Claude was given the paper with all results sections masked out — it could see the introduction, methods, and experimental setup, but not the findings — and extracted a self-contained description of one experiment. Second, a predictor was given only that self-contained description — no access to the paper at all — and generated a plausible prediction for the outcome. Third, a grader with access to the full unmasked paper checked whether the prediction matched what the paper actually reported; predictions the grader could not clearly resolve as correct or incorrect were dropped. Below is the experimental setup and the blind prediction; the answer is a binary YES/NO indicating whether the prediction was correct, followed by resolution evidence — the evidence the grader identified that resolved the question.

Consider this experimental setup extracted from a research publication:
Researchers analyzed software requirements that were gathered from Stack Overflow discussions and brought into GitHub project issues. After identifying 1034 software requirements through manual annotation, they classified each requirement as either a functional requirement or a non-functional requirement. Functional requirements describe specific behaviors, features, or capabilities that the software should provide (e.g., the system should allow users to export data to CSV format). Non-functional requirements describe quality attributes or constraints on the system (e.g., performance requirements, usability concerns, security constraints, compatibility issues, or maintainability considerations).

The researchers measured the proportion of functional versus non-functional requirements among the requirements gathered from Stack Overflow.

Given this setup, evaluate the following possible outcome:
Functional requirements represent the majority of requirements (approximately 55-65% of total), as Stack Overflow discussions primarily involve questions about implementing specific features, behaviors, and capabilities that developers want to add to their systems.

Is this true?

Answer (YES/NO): NO